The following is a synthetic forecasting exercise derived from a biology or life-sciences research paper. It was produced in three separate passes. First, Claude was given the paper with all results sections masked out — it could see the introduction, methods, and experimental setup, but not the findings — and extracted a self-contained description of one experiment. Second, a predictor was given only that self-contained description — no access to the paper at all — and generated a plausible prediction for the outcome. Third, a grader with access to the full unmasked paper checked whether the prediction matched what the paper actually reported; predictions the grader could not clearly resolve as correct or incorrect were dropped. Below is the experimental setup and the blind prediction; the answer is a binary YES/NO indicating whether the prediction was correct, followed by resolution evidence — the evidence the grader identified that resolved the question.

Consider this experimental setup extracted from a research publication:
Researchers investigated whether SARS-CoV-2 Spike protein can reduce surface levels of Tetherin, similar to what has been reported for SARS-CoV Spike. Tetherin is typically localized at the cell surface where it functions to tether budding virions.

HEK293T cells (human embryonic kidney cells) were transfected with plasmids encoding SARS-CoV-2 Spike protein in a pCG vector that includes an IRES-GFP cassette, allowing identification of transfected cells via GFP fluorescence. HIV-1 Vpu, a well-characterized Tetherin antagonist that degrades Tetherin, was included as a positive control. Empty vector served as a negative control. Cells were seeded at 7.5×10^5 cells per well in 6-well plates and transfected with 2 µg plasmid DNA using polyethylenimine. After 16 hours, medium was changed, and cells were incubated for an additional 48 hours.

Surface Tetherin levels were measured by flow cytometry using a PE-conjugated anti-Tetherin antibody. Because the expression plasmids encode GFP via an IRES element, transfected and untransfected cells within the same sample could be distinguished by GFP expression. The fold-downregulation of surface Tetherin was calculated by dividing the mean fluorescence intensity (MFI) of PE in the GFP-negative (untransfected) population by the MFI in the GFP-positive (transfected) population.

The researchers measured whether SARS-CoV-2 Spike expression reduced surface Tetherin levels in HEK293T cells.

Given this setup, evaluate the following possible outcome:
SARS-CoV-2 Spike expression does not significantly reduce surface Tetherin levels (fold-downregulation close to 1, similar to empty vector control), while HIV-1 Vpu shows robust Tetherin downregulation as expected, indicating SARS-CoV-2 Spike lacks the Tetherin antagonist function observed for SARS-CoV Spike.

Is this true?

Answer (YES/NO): NO